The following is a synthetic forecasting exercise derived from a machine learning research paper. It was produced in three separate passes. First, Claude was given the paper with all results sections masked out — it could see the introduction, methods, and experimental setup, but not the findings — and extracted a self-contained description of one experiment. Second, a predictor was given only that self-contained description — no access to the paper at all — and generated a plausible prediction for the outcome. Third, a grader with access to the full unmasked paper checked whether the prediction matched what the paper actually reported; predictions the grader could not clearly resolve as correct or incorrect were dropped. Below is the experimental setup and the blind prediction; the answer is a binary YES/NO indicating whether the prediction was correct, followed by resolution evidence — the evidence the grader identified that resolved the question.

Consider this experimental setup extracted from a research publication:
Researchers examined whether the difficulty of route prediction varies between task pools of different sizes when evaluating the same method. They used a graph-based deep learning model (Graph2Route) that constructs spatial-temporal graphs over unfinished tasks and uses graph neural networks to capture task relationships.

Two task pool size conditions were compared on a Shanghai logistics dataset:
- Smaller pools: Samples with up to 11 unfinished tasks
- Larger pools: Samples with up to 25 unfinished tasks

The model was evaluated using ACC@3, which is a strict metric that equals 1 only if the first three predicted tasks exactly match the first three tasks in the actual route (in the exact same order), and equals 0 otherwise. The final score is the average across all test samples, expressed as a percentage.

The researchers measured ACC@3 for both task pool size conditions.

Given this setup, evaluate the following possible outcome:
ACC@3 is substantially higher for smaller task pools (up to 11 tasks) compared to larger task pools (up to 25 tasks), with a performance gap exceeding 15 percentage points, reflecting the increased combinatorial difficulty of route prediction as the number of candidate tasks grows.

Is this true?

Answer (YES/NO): NO